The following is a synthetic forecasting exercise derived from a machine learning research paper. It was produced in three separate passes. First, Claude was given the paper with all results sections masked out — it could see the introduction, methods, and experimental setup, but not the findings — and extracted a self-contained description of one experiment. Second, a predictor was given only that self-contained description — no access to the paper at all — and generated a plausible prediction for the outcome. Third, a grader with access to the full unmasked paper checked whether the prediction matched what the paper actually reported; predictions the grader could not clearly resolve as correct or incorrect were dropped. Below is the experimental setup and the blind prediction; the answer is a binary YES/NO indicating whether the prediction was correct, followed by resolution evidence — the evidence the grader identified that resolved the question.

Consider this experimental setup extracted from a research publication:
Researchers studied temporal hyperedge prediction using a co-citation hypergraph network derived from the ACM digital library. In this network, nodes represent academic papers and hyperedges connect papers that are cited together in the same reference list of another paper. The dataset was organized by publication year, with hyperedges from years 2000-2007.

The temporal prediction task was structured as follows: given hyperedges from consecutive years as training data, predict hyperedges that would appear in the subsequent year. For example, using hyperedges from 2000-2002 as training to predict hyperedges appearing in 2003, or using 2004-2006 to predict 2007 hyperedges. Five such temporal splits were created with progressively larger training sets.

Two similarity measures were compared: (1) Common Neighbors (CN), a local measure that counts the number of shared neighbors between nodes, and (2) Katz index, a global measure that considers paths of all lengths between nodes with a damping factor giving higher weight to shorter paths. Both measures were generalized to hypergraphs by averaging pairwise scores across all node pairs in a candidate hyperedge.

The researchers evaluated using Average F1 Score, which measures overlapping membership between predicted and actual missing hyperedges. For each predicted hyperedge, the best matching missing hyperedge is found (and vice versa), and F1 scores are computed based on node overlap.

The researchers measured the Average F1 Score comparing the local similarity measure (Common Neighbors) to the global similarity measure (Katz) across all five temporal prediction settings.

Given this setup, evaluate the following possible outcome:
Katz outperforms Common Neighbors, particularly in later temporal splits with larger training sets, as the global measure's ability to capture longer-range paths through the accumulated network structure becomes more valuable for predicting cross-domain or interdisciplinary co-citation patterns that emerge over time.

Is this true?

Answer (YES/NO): NO